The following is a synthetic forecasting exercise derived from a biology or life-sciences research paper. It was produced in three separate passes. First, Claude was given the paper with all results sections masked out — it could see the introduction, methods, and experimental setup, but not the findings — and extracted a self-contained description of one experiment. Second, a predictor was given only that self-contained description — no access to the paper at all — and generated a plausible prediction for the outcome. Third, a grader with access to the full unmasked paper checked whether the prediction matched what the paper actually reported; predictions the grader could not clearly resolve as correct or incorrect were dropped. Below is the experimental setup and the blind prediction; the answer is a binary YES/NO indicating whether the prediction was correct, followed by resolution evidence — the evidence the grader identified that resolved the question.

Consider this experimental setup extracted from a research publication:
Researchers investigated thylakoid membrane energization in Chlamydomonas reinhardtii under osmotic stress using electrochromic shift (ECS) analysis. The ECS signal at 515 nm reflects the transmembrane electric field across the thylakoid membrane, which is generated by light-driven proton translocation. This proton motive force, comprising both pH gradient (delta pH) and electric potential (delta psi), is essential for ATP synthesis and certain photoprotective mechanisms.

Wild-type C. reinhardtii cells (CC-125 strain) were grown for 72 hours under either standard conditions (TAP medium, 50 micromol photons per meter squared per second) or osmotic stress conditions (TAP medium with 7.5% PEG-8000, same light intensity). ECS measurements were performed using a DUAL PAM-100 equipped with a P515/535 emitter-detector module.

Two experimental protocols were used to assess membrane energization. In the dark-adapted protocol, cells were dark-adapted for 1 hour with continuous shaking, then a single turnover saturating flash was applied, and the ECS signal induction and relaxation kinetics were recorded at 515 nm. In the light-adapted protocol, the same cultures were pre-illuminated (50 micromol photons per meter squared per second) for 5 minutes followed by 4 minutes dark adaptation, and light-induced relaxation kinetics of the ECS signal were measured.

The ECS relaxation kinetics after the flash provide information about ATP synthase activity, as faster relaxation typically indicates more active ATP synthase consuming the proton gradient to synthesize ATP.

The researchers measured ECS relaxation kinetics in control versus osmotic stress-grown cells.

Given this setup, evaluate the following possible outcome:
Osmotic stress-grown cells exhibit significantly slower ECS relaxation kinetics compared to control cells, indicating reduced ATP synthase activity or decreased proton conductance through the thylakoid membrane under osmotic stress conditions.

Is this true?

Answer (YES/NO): YES